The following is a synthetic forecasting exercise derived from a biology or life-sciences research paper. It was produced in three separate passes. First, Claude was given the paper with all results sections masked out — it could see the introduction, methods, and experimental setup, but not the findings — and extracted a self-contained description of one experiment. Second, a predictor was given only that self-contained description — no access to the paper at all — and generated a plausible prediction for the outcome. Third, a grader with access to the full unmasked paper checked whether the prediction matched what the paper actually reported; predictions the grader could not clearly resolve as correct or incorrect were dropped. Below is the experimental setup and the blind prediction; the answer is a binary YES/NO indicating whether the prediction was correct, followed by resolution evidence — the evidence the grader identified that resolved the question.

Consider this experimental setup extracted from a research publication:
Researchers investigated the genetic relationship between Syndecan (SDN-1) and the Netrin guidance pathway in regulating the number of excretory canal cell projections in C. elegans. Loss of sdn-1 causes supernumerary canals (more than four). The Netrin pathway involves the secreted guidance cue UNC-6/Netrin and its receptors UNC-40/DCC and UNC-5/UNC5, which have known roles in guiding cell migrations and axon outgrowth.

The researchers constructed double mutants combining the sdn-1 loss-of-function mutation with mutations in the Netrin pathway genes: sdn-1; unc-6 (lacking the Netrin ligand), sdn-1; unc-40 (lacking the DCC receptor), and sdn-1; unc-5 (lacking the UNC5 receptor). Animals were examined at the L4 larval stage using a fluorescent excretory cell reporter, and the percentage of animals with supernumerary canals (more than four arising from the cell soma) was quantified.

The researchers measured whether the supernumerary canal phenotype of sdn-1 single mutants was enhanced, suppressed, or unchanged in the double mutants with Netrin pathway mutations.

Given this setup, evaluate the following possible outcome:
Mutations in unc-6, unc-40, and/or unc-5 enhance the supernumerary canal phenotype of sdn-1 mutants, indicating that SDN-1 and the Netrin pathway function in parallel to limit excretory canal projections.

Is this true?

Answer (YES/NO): NO